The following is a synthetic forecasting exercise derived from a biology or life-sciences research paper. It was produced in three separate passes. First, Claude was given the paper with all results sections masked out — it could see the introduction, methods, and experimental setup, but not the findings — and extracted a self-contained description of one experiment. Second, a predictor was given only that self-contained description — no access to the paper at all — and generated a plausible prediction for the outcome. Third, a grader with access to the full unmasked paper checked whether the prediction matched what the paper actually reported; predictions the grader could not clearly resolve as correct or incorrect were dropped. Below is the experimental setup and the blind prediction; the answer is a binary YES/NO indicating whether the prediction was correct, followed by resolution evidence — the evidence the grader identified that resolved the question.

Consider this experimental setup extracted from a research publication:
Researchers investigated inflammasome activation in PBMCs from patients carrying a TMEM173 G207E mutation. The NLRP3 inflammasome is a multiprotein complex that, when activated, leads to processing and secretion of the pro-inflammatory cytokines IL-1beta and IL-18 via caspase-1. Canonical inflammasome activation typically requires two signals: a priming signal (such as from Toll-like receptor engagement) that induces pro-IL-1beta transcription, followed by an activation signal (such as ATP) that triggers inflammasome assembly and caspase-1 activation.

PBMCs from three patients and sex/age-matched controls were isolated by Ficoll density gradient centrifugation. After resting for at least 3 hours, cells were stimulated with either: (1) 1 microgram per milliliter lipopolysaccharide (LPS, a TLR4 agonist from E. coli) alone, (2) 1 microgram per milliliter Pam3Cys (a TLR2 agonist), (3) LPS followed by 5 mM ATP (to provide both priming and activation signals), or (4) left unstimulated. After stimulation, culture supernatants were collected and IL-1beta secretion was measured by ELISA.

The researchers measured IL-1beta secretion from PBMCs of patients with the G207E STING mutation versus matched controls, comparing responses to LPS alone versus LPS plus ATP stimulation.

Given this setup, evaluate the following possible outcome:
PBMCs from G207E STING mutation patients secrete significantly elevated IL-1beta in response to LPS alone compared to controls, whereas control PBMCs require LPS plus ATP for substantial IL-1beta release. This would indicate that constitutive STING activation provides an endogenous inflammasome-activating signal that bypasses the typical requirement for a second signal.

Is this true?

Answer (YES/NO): YES